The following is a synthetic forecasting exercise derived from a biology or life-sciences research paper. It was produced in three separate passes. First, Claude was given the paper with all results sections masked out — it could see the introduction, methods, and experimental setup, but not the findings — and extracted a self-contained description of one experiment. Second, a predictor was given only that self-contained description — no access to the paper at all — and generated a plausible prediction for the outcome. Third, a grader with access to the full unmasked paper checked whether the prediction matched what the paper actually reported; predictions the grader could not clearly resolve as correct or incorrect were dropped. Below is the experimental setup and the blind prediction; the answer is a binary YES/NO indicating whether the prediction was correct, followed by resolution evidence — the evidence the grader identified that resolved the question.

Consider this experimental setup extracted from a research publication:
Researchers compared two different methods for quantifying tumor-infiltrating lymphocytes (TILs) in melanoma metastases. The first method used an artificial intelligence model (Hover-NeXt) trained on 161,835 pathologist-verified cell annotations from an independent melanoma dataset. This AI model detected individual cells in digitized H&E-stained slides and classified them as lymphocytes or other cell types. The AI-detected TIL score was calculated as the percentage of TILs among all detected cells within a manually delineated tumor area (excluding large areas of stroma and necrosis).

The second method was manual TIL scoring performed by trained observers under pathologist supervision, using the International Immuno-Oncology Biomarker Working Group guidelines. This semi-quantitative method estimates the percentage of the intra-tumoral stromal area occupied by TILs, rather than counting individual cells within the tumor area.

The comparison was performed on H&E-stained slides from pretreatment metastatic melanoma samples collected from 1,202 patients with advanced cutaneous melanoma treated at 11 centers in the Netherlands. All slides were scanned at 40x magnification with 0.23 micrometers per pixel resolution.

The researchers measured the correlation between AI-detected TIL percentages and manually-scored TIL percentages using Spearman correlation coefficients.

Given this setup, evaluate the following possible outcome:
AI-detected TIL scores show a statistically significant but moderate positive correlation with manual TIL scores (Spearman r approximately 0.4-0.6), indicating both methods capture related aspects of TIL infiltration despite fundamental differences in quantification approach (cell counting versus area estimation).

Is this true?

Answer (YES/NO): YES